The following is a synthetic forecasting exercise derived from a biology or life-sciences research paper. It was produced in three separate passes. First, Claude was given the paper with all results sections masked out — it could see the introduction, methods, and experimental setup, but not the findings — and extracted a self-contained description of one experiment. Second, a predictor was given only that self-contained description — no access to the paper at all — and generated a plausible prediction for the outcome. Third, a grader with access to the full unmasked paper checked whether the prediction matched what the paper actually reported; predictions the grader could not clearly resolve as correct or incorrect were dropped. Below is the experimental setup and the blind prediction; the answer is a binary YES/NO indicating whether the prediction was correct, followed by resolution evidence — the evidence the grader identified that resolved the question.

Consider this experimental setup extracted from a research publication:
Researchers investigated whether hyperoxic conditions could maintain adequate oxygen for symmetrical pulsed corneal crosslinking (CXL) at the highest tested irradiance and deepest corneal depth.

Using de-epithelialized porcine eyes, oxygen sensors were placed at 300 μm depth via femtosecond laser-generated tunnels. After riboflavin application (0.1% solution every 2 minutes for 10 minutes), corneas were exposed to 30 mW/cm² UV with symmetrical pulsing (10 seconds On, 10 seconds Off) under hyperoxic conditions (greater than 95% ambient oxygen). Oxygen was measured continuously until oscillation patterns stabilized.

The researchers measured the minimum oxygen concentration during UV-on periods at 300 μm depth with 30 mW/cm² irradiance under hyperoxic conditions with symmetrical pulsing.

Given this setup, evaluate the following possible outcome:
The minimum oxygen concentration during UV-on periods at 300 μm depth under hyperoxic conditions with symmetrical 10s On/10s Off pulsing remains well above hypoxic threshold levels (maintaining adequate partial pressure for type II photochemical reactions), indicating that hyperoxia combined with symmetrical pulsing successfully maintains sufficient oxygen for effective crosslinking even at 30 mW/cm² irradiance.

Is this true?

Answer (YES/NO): NO